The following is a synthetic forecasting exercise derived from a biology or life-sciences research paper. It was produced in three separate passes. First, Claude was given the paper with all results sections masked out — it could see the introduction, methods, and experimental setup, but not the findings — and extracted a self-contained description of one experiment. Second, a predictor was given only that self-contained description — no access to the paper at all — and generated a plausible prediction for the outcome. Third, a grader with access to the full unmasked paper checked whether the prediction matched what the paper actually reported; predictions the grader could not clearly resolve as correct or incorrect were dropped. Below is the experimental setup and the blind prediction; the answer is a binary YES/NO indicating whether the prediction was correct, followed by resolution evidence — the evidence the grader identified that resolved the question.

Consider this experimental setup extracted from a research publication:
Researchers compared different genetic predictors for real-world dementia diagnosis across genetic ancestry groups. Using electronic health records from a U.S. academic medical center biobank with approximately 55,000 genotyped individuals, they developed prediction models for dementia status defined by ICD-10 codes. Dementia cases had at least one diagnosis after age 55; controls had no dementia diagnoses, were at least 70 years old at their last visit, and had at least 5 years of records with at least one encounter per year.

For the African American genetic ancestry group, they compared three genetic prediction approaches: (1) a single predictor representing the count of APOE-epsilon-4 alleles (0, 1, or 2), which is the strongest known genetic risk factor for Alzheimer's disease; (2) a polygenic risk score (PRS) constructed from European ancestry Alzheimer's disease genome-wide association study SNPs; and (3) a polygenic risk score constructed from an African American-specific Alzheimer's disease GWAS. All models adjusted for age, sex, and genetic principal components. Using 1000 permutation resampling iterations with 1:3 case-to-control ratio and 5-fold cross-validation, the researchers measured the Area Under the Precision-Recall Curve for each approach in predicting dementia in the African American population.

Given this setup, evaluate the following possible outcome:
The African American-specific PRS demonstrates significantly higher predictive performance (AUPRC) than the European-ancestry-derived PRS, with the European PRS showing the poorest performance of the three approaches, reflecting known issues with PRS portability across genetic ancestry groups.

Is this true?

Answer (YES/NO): NO